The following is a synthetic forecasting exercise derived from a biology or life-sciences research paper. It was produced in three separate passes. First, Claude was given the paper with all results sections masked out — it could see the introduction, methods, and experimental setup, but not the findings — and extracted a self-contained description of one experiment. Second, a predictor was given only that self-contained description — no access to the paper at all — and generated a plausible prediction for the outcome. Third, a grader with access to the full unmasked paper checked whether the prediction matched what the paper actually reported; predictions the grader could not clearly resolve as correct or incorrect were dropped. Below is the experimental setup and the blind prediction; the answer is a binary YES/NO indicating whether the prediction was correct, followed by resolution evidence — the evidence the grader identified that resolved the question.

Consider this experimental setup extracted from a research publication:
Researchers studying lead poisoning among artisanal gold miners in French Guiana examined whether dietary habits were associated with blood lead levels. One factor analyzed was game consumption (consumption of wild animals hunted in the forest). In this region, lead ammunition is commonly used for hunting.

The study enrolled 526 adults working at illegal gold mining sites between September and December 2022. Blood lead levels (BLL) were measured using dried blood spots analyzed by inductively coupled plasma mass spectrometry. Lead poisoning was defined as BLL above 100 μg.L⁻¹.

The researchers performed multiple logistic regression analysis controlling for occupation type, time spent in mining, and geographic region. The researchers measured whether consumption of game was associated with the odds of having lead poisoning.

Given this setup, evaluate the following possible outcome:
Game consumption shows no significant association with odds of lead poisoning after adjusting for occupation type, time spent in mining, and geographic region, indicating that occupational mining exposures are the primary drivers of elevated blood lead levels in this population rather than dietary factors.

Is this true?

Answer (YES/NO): NO